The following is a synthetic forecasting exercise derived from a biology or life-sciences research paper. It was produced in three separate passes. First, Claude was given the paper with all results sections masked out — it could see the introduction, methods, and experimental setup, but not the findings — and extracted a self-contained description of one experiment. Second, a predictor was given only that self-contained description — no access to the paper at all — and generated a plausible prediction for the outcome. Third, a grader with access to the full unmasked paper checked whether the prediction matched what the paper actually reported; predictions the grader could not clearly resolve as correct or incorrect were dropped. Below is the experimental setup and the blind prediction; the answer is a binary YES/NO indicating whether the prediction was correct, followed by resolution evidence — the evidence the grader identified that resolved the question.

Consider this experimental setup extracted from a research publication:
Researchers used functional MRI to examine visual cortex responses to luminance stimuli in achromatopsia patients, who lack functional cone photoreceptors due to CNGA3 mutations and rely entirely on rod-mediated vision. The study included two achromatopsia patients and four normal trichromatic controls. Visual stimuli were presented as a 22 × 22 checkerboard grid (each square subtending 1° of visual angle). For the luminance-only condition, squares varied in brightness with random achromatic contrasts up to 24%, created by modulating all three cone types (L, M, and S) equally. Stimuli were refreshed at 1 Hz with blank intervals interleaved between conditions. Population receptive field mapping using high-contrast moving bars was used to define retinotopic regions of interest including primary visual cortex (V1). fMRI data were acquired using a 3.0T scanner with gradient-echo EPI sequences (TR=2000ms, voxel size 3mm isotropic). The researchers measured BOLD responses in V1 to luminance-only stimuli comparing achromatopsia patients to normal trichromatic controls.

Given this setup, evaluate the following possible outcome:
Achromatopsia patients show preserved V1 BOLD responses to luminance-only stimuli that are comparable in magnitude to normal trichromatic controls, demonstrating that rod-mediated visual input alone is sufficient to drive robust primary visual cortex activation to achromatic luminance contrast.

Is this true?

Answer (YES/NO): NO